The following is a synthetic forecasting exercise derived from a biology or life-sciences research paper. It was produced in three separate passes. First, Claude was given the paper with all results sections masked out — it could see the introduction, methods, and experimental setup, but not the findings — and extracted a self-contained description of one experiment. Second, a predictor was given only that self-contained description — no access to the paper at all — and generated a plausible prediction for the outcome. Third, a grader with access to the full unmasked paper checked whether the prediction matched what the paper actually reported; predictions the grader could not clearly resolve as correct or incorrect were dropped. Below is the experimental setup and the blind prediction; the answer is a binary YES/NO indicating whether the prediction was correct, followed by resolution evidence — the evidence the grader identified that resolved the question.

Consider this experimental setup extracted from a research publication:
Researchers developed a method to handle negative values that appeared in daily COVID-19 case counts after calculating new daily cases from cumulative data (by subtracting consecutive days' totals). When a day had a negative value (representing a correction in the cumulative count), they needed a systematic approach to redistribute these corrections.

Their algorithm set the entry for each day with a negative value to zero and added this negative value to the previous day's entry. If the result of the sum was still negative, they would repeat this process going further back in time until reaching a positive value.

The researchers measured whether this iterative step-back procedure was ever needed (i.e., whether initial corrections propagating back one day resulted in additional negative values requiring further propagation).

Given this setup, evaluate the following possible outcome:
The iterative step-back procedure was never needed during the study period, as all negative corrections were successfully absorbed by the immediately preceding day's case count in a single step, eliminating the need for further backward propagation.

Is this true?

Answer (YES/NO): YES